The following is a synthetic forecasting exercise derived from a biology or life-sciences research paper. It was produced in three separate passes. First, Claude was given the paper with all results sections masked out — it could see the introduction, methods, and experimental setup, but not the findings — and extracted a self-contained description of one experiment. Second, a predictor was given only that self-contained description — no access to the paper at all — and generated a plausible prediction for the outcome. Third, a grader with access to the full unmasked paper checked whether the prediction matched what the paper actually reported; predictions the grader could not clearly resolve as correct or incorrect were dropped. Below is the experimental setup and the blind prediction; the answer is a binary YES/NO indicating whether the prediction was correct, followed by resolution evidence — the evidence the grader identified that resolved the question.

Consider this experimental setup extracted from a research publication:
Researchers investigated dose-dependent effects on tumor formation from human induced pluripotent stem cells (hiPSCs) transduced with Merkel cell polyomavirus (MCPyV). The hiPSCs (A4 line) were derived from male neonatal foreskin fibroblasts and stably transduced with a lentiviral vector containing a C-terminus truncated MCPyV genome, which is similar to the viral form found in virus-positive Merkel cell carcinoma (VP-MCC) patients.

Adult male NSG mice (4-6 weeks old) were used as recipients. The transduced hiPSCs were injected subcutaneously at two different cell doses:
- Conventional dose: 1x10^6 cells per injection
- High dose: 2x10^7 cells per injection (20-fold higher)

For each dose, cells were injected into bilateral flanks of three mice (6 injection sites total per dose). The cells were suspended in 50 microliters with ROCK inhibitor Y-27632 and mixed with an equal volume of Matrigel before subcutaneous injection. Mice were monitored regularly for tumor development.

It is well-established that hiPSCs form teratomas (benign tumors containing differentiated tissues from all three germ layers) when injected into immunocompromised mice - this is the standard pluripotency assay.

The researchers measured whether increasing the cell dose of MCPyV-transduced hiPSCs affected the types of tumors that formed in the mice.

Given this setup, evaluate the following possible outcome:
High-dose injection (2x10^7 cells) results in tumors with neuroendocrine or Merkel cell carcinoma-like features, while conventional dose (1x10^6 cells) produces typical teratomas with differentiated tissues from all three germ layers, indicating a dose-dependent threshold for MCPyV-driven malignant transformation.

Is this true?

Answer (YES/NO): YES